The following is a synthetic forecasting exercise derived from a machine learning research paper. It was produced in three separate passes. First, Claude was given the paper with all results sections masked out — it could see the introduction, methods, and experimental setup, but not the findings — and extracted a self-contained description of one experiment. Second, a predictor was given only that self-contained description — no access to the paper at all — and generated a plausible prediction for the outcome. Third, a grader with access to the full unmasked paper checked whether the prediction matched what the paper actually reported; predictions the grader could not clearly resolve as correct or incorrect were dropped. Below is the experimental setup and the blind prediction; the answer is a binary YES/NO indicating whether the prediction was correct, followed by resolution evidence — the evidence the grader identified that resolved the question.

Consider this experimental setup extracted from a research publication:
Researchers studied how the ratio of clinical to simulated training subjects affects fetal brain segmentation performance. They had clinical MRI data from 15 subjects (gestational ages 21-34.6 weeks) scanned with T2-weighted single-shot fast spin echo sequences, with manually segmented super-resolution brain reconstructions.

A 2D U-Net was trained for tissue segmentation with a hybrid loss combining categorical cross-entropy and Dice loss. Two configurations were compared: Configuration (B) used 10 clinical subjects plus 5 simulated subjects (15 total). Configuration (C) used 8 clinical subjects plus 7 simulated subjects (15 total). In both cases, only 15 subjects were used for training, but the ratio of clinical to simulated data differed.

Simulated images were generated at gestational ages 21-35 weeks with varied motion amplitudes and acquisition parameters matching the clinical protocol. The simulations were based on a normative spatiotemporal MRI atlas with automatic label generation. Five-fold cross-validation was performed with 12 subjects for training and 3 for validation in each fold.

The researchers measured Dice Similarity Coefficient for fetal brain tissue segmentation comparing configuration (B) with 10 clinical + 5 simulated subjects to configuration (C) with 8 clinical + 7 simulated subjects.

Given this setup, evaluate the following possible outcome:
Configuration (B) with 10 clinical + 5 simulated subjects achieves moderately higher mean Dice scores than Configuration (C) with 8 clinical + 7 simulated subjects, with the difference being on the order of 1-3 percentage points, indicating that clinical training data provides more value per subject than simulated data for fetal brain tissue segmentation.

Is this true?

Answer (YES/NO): NO